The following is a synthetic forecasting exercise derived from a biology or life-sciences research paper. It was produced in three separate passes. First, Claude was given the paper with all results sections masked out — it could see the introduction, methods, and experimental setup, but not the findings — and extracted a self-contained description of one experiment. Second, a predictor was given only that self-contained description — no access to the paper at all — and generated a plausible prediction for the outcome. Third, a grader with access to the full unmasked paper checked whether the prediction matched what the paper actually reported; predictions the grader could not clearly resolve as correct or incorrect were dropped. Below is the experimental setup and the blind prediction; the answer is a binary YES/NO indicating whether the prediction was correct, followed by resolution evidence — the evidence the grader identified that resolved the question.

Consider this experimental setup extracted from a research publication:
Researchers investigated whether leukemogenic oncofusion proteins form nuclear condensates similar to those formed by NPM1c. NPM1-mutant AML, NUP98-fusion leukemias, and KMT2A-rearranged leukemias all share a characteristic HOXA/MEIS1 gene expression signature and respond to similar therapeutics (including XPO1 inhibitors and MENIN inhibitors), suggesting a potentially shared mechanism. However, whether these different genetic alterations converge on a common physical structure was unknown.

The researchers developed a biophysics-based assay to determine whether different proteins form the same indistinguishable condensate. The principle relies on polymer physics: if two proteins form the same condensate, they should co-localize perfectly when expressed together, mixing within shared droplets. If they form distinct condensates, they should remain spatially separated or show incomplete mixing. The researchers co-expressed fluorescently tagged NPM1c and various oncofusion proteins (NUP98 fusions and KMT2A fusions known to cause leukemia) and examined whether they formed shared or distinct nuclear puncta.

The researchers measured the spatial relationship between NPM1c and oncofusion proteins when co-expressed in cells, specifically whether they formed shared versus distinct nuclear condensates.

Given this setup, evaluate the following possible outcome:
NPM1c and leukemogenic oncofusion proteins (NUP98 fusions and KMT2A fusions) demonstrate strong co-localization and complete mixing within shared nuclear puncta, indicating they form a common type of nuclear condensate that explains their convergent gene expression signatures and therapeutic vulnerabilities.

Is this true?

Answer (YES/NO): YES